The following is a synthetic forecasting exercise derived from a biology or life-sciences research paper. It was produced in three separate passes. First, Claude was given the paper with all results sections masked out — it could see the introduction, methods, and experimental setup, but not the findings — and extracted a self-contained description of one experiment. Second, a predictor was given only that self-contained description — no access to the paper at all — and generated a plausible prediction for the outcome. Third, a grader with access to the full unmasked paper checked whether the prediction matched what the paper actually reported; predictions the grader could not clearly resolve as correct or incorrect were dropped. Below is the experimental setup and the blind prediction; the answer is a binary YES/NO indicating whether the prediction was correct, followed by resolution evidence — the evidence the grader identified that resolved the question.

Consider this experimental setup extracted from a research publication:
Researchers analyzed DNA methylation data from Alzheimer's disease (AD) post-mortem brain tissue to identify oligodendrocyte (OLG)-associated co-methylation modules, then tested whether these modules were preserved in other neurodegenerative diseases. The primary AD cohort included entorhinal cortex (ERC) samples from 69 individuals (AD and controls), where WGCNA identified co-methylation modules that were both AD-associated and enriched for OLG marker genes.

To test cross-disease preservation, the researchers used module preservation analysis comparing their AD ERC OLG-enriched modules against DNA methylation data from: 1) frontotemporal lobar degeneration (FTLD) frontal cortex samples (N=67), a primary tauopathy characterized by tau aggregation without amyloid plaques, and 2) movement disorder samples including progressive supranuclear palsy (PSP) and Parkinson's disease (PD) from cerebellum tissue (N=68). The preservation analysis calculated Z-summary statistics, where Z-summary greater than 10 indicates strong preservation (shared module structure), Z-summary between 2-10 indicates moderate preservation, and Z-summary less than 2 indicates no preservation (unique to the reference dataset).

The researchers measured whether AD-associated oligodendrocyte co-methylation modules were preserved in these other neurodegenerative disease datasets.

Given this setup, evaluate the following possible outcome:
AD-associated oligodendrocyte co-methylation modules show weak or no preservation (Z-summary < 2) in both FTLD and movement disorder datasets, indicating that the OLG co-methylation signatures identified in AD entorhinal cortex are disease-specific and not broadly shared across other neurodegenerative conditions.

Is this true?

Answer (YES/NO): NO